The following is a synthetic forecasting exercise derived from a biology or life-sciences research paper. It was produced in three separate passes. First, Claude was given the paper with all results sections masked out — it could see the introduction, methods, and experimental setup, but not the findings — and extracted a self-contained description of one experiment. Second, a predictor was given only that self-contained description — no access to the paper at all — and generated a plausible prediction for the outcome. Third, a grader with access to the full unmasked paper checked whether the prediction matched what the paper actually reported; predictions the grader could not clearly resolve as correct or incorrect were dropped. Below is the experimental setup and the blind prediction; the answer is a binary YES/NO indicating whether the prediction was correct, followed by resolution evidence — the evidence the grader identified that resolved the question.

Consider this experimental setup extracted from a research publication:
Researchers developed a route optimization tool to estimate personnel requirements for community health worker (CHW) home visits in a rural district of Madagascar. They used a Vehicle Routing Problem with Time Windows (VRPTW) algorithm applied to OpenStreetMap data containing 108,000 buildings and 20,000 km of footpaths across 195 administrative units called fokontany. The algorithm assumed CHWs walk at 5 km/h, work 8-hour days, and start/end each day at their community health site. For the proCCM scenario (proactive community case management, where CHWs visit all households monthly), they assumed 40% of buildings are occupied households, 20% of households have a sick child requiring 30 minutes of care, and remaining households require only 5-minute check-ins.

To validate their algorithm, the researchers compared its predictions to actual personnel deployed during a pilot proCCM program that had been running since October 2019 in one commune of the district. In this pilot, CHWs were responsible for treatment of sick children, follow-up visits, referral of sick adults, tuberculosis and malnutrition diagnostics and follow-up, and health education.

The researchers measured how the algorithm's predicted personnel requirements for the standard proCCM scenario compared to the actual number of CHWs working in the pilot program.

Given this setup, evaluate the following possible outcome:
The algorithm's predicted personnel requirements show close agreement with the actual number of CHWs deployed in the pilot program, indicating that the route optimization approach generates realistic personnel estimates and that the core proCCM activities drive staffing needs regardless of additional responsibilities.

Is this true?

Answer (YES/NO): NO